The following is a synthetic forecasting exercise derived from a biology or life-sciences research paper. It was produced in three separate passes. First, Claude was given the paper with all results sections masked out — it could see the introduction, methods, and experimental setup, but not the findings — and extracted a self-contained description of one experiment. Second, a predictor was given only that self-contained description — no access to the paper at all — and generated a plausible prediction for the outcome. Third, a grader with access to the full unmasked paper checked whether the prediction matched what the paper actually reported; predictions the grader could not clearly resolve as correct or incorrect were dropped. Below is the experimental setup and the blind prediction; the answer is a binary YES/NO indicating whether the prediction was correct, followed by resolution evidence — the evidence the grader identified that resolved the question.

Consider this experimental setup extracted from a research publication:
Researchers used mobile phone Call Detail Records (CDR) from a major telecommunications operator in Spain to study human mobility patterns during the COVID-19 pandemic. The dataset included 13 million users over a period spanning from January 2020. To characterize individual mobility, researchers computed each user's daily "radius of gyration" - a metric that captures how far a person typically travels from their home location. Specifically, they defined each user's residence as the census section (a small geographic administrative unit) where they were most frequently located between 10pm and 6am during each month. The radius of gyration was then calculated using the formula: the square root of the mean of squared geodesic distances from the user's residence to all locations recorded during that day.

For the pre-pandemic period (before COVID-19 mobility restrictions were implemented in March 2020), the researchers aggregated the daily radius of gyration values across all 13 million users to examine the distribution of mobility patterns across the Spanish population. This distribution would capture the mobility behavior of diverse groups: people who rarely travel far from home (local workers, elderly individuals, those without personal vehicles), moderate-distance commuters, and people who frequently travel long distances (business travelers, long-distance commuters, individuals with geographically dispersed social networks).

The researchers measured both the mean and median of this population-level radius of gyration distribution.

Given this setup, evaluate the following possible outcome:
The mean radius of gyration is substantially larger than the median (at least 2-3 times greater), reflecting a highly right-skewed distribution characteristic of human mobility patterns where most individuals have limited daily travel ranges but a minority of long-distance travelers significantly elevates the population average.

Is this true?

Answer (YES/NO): YES